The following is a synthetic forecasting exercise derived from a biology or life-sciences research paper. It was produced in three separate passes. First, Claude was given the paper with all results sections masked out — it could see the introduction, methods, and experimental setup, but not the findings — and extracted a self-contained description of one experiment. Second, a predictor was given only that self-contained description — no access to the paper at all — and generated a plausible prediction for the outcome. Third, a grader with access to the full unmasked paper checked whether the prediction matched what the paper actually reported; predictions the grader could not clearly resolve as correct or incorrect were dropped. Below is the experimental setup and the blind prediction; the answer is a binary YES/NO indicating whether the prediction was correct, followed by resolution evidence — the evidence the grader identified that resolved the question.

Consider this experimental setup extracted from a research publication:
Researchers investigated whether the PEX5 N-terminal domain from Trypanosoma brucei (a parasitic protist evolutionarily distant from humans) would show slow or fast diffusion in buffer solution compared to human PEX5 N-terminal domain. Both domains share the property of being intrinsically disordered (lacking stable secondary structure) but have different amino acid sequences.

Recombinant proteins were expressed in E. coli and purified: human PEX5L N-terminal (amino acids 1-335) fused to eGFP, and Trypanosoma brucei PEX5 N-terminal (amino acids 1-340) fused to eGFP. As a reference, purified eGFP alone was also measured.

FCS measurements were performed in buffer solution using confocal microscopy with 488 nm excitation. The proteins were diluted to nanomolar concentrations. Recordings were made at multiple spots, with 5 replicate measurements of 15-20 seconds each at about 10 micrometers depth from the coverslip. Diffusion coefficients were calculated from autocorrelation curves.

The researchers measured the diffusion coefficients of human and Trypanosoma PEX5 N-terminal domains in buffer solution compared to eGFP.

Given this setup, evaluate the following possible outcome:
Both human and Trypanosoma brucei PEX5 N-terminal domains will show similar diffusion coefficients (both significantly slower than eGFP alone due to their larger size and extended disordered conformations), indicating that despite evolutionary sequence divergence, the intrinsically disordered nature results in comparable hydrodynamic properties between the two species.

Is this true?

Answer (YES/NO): YES